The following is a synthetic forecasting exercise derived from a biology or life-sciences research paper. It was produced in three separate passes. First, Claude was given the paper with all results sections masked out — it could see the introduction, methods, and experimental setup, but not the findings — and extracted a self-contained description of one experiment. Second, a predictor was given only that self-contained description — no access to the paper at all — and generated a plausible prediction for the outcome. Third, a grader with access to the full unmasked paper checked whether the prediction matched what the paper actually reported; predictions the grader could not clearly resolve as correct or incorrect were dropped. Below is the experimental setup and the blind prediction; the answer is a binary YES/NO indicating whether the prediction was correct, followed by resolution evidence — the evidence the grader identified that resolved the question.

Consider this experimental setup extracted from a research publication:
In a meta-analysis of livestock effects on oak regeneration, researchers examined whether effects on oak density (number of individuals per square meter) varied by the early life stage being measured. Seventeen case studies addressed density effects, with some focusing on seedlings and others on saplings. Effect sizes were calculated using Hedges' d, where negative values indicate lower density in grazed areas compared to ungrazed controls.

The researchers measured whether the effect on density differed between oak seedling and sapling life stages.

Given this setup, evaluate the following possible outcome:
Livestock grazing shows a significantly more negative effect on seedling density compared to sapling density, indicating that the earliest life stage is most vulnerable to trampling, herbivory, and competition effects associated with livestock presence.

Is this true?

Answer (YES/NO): NO